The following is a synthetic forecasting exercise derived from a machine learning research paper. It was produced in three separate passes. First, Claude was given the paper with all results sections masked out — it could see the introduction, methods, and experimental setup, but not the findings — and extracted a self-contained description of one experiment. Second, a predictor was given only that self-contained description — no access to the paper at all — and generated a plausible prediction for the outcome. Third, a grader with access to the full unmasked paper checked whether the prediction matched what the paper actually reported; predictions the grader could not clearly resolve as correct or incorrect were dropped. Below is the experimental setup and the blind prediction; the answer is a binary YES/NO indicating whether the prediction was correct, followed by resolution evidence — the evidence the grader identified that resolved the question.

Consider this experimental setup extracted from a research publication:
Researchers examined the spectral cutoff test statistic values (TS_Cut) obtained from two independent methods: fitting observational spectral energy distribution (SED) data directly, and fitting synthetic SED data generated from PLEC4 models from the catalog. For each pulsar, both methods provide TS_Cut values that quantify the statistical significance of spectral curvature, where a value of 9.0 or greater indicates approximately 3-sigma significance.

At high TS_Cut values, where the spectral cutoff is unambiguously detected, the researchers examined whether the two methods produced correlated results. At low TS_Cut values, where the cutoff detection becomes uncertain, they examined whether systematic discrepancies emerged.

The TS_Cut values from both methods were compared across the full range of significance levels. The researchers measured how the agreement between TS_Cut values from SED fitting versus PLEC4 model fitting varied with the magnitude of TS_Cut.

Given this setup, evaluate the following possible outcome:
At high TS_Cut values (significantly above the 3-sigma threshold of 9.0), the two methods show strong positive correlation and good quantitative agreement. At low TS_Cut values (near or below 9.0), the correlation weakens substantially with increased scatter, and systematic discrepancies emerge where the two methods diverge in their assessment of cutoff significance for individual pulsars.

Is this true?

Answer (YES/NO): YES